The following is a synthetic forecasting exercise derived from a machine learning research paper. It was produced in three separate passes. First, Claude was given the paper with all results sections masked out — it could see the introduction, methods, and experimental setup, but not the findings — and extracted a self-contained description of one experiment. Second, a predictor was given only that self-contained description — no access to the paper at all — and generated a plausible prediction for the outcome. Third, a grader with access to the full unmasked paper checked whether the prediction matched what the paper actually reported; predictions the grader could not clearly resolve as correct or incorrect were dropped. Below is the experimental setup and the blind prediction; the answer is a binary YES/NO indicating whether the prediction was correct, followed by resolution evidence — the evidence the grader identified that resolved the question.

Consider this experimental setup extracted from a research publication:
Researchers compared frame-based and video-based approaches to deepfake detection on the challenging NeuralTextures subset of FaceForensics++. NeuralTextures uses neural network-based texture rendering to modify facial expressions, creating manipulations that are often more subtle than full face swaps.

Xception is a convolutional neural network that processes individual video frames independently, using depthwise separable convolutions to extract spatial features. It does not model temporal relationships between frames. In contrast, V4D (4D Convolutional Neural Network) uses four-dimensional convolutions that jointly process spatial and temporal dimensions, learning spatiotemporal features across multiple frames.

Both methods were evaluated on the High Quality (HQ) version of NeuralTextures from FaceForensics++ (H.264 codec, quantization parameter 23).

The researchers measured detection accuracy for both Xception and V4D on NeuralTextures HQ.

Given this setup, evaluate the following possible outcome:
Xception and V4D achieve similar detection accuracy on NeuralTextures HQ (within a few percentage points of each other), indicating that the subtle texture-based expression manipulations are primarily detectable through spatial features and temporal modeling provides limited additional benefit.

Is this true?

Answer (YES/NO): YES